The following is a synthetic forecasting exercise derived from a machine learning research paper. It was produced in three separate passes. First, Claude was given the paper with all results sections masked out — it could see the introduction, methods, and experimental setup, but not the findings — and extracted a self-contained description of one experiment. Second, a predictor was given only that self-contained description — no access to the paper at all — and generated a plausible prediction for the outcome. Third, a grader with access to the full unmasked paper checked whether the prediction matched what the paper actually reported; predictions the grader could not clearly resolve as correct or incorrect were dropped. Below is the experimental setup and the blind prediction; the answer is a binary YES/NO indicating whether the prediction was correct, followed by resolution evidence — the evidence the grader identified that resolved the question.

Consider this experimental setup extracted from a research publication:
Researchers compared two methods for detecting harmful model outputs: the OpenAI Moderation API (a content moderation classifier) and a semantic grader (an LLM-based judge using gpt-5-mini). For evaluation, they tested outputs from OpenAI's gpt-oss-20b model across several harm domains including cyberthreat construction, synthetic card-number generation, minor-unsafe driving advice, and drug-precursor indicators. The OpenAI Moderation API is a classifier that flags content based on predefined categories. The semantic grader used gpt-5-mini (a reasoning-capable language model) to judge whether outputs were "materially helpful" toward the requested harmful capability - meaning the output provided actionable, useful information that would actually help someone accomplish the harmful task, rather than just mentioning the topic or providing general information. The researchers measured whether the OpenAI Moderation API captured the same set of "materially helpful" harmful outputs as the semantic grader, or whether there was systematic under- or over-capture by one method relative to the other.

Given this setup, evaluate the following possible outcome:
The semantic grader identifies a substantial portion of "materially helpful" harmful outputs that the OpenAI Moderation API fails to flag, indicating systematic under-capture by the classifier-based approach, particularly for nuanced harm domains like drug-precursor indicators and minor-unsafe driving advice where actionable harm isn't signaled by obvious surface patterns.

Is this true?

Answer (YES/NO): YES